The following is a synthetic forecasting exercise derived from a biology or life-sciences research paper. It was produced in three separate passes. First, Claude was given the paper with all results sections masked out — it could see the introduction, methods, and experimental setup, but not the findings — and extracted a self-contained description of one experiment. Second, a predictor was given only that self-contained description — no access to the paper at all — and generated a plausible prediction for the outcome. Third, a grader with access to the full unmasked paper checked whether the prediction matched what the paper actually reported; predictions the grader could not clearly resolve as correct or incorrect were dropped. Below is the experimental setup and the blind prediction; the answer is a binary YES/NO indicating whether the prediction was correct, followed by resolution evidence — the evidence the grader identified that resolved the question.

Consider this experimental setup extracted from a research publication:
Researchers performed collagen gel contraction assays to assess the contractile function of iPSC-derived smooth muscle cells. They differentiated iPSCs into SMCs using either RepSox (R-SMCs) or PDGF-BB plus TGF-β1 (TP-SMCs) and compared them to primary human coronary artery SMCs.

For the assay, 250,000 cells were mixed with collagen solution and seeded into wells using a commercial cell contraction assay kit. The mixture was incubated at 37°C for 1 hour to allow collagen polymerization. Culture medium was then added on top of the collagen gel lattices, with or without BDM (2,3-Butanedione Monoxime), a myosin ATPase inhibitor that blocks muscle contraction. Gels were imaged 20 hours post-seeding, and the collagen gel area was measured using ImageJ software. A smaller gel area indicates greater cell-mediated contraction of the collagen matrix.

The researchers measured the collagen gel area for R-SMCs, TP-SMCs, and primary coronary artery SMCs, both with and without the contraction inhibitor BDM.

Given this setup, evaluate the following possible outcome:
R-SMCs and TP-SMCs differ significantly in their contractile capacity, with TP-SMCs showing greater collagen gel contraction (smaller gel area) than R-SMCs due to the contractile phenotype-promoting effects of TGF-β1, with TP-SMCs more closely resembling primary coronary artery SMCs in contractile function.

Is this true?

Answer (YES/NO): NO